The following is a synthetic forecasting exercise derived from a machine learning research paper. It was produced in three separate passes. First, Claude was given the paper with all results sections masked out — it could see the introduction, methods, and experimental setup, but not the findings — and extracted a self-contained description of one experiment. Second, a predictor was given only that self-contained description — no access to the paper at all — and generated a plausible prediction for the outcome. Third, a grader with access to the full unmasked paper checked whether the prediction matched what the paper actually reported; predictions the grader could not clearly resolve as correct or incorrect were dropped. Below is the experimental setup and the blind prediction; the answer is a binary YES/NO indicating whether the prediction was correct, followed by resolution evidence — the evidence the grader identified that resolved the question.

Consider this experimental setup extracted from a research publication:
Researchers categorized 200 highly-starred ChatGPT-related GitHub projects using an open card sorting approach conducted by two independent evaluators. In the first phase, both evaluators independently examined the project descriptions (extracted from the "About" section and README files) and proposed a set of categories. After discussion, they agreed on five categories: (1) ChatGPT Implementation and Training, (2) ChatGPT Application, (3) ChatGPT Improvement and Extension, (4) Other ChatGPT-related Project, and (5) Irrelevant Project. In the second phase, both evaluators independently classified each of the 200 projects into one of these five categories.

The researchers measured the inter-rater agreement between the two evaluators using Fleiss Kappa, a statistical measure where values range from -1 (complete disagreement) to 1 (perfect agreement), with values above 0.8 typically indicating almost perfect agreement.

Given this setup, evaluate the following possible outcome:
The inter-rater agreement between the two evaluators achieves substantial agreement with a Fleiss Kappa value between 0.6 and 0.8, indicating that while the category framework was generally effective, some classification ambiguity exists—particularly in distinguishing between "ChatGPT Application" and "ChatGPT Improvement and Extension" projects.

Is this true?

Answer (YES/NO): NO